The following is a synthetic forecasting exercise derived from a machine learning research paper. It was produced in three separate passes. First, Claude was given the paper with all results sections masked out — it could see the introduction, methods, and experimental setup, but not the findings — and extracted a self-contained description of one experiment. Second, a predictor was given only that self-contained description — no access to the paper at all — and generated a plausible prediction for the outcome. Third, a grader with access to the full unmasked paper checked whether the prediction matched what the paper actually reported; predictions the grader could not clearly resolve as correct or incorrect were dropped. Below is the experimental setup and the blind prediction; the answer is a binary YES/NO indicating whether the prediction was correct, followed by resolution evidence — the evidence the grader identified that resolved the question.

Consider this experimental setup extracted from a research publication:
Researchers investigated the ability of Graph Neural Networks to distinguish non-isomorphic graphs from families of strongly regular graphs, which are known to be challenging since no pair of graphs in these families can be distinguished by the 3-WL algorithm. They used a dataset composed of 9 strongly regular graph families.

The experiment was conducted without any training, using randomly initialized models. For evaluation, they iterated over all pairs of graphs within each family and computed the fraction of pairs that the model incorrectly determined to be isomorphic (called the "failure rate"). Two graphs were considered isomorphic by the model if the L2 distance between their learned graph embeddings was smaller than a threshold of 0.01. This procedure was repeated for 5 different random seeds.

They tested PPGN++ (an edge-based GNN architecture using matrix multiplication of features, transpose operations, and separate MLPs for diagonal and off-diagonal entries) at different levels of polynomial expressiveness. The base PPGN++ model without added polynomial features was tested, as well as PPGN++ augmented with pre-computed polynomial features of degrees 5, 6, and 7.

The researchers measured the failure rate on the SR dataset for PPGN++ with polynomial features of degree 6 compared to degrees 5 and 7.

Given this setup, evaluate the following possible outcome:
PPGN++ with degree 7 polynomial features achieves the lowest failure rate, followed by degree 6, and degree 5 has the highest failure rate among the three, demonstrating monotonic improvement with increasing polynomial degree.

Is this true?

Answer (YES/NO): NO